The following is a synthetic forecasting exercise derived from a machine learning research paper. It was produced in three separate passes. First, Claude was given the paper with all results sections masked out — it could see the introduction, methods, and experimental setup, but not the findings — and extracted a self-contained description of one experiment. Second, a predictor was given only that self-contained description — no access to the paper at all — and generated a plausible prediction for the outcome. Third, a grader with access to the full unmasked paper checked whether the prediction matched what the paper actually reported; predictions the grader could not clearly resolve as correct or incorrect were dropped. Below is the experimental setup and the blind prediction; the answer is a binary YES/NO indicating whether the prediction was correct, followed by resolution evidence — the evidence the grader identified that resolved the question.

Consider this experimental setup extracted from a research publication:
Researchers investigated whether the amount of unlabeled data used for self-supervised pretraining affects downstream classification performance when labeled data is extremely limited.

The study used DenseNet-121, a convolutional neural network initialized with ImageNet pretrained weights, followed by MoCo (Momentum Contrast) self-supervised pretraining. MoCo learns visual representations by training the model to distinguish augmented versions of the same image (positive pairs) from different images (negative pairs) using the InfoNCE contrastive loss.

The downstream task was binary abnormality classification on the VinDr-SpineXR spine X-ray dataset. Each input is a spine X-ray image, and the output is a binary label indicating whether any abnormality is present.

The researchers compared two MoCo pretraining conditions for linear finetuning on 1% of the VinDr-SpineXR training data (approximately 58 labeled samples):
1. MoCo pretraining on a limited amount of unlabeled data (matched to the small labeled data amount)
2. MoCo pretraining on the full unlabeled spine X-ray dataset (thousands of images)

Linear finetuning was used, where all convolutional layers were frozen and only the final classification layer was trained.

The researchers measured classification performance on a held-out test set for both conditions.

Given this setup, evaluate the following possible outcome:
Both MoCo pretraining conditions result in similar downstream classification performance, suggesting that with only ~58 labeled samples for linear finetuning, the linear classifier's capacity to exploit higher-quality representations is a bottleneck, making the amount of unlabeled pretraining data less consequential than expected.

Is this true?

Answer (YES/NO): NO